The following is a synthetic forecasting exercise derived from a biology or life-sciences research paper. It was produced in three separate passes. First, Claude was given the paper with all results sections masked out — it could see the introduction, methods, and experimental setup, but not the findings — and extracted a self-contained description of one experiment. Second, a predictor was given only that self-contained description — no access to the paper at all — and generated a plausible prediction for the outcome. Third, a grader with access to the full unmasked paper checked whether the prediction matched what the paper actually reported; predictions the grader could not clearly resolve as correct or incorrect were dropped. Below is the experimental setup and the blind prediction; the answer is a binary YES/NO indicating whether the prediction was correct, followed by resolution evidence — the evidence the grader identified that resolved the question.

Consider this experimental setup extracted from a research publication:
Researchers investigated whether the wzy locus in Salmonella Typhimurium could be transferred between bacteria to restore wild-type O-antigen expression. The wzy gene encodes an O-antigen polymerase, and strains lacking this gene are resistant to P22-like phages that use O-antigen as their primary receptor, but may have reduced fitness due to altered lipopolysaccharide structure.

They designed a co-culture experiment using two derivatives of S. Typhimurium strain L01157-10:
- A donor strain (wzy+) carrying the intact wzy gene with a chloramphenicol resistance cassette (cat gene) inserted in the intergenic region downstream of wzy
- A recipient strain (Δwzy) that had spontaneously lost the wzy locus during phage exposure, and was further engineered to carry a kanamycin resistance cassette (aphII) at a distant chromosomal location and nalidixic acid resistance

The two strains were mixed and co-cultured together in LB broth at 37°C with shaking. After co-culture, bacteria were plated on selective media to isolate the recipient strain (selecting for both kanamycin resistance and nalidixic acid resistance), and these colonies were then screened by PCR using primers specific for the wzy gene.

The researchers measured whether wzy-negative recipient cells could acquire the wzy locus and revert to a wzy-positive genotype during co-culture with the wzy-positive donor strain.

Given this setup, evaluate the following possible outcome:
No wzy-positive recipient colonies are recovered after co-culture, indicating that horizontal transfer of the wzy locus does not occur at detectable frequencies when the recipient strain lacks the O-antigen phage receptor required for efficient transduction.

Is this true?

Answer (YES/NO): NO